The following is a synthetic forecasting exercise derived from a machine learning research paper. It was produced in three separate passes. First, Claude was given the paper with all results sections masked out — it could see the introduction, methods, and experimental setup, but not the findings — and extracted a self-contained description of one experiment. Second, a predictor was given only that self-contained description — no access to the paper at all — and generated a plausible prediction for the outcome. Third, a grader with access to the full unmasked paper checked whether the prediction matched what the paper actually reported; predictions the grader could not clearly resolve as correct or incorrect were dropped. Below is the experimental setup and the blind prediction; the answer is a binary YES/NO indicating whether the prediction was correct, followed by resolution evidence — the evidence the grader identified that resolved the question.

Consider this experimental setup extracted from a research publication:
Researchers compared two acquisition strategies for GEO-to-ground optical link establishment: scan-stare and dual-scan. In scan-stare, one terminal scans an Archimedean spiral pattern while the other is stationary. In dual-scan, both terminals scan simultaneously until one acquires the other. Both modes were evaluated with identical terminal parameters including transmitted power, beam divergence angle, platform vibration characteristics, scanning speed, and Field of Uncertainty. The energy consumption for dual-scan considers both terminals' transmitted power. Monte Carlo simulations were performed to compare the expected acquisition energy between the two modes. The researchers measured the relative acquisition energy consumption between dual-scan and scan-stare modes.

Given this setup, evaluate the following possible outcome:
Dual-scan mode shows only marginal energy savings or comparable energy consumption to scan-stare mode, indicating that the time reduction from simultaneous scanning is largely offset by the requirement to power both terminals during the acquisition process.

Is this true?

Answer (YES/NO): YES